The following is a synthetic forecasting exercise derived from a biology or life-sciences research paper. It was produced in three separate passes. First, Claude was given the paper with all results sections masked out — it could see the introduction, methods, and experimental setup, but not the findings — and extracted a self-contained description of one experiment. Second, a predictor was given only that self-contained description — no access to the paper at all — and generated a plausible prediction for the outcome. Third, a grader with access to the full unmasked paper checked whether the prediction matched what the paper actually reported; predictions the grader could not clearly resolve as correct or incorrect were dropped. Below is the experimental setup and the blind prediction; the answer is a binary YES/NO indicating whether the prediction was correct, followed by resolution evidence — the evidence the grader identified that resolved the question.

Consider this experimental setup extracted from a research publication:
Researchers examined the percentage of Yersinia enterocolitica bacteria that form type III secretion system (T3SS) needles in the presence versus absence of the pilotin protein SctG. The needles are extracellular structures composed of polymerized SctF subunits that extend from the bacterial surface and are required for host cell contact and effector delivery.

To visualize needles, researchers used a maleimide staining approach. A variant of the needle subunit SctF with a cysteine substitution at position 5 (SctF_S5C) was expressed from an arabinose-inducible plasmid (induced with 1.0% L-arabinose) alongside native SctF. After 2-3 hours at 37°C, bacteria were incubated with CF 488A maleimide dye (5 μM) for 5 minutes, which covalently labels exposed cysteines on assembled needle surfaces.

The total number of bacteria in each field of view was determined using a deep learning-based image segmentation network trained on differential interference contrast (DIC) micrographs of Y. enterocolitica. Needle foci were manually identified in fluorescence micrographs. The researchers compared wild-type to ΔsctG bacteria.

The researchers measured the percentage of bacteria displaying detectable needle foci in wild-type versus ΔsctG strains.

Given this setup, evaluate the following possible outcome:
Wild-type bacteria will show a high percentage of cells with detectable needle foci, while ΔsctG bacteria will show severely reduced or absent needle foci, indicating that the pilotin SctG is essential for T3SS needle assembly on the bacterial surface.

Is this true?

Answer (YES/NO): NO